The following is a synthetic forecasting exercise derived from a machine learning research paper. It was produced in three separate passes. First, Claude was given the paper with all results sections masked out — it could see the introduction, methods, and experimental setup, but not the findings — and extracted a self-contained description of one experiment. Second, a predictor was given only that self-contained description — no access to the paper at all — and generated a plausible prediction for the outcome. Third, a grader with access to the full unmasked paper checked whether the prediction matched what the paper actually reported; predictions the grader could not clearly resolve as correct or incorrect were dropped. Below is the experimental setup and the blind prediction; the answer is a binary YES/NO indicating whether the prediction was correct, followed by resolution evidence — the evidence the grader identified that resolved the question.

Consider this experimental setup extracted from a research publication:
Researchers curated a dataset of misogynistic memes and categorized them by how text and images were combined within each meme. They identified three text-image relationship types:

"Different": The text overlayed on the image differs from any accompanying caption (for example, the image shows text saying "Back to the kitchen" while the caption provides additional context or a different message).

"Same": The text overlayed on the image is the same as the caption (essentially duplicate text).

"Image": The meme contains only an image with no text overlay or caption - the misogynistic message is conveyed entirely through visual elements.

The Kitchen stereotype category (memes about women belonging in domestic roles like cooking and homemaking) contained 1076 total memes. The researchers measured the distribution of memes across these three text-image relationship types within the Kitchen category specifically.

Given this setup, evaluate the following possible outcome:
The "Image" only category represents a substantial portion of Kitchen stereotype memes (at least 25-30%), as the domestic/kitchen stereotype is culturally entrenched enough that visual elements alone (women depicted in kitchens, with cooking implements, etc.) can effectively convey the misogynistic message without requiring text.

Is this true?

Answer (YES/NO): NO